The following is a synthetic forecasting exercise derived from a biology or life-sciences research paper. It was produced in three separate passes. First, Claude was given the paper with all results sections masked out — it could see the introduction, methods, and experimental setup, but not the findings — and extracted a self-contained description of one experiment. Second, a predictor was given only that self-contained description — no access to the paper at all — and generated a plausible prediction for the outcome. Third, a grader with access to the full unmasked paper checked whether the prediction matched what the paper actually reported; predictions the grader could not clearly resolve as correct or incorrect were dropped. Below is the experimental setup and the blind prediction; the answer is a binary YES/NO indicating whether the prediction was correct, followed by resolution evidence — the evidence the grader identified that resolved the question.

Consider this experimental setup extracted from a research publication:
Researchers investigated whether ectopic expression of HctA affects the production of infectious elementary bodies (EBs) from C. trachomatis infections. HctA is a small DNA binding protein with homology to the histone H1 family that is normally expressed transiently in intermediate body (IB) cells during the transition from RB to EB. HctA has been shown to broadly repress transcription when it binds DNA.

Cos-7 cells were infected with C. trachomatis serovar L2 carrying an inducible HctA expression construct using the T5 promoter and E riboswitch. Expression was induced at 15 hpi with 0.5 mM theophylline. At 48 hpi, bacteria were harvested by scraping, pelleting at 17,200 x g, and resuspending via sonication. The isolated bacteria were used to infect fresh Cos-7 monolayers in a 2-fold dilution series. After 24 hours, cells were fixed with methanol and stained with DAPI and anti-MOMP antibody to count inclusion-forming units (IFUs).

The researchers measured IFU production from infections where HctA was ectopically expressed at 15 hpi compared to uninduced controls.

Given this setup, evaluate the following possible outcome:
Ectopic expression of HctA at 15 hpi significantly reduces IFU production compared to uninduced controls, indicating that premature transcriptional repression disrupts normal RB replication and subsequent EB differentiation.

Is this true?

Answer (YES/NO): YES